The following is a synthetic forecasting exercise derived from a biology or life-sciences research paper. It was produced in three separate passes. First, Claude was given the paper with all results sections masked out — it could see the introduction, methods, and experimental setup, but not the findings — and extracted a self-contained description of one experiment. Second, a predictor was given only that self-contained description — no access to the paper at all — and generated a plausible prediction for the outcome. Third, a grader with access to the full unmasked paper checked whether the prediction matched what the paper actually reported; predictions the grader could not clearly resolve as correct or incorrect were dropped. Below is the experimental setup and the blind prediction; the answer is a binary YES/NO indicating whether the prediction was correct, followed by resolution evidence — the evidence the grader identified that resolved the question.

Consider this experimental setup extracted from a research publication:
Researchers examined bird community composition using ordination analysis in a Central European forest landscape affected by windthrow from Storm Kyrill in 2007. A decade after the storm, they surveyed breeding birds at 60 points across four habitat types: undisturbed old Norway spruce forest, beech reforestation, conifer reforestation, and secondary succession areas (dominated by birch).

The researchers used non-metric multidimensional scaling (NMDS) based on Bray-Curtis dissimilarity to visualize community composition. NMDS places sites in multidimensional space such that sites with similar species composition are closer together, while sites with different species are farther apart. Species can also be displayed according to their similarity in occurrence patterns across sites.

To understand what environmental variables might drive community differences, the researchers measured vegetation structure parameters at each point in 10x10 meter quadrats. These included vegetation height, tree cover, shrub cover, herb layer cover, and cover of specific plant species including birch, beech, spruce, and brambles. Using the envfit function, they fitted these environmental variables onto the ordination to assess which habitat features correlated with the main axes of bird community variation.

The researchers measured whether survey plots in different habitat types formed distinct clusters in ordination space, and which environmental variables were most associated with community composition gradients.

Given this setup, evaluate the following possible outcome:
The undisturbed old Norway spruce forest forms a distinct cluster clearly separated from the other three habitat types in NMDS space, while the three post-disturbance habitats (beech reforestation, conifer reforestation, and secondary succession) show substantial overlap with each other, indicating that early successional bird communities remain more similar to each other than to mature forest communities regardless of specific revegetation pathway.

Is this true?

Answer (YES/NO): YES